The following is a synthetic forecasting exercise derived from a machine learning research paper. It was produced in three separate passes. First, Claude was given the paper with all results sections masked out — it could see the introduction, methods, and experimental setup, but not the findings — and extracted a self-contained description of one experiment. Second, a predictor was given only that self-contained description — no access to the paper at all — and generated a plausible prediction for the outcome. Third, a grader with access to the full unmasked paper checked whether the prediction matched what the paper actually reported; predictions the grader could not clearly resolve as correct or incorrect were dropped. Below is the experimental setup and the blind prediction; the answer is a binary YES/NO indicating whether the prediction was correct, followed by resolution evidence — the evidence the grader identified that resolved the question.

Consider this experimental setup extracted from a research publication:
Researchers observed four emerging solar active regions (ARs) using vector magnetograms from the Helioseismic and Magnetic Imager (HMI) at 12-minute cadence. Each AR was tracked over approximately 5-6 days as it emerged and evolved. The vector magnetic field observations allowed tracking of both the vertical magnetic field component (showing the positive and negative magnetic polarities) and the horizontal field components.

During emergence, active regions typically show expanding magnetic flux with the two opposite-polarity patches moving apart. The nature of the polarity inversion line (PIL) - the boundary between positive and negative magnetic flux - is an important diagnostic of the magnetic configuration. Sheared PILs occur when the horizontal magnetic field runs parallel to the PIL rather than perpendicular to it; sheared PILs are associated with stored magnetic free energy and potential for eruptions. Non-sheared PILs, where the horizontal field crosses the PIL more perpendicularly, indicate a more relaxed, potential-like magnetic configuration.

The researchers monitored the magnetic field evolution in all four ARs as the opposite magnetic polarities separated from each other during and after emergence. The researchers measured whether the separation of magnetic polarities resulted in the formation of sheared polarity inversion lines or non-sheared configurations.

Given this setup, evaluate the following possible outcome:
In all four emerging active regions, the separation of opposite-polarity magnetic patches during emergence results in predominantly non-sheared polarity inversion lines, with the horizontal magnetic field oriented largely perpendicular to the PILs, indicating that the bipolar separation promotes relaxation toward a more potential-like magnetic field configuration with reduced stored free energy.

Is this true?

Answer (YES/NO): YES